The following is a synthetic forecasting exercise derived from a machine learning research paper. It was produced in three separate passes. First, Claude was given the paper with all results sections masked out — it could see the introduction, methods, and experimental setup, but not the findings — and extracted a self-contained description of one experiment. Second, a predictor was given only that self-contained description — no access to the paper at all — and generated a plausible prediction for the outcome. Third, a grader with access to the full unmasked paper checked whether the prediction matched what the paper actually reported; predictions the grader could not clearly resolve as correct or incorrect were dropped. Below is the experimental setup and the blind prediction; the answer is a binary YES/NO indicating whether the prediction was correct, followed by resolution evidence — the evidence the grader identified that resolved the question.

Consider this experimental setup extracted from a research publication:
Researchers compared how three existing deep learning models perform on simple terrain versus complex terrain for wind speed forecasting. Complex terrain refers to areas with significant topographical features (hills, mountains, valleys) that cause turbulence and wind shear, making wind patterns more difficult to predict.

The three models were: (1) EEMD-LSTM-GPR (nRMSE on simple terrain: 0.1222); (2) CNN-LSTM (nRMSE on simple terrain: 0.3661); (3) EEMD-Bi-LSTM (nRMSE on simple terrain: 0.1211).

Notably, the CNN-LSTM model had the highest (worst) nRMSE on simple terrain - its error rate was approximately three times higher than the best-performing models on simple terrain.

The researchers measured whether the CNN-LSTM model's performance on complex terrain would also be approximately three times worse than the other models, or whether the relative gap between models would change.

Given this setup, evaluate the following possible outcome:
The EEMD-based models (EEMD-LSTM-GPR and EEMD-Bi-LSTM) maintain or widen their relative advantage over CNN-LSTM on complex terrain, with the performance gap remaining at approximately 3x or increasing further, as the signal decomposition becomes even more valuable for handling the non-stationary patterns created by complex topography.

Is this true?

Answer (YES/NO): NO